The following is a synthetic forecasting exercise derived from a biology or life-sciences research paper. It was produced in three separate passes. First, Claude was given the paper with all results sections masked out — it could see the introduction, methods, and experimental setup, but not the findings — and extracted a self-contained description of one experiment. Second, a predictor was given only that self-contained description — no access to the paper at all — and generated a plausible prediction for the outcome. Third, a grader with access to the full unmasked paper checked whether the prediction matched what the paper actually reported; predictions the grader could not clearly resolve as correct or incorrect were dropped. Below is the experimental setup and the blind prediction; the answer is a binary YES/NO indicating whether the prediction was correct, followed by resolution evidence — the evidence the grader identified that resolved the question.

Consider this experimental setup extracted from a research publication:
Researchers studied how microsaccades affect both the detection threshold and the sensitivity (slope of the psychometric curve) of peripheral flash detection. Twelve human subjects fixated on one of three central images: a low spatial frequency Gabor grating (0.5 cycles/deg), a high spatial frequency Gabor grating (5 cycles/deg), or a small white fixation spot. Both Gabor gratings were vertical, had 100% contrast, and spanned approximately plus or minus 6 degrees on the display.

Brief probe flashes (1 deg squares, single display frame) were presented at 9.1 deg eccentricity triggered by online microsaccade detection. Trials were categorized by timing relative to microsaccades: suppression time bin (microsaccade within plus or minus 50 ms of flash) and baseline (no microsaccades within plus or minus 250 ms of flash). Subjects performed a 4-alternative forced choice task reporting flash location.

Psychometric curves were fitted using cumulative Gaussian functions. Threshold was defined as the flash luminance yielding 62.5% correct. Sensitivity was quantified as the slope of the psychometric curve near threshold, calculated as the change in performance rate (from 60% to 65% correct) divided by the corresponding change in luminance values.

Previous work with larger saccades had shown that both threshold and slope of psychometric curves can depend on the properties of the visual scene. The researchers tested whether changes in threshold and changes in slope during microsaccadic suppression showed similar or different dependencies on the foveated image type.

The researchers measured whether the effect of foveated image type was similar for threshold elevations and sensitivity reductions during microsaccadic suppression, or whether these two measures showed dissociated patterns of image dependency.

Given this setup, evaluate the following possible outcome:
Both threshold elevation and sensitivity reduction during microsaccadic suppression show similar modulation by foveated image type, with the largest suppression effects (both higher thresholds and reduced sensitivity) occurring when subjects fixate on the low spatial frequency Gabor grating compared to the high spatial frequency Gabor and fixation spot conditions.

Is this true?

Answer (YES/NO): NO